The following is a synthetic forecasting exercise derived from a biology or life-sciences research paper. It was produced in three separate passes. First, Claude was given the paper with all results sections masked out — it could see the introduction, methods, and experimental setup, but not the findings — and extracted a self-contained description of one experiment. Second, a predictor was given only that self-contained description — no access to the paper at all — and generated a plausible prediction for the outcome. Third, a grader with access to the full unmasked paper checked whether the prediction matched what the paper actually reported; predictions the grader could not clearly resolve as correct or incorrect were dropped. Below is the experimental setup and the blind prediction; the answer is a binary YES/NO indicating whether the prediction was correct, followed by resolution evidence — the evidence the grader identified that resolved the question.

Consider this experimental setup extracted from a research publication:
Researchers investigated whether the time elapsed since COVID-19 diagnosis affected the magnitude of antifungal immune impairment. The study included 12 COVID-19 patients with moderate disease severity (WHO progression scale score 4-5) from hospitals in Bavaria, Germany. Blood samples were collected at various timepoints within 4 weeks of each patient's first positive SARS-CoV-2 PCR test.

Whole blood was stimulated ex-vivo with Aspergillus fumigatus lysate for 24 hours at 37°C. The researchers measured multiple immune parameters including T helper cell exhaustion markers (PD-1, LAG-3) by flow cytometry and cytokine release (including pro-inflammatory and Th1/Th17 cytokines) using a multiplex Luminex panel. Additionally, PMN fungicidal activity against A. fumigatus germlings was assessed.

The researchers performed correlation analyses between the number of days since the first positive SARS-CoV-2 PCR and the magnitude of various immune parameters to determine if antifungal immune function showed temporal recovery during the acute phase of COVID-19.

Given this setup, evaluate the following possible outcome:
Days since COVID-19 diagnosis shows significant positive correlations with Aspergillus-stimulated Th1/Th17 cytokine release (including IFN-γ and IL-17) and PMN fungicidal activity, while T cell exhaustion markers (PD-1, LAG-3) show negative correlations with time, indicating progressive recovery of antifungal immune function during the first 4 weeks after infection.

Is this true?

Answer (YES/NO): NO